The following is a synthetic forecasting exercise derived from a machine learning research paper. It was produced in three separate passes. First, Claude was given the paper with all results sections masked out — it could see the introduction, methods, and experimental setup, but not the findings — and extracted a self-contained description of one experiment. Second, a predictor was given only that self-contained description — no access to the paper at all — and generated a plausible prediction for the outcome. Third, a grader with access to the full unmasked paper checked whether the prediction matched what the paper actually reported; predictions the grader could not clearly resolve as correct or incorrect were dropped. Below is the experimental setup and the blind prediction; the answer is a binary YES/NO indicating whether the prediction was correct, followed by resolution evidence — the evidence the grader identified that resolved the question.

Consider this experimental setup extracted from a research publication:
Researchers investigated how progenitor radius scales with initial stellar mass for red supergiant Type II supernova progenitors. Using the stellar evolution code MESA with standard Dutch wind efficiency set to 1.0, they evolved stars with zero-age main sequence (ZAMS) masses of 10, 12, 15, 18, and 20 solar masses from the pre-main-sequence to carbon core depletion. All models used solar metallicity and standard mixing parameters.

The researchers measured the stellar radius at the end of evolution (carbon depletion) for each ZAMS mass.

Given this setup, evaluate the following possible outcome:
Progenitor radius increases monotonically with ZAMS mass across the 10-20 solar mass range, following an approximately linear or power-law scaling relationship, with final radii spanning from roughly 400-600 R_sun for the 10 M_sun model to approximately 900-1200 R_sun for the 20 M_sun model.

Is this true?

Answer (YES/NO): YES